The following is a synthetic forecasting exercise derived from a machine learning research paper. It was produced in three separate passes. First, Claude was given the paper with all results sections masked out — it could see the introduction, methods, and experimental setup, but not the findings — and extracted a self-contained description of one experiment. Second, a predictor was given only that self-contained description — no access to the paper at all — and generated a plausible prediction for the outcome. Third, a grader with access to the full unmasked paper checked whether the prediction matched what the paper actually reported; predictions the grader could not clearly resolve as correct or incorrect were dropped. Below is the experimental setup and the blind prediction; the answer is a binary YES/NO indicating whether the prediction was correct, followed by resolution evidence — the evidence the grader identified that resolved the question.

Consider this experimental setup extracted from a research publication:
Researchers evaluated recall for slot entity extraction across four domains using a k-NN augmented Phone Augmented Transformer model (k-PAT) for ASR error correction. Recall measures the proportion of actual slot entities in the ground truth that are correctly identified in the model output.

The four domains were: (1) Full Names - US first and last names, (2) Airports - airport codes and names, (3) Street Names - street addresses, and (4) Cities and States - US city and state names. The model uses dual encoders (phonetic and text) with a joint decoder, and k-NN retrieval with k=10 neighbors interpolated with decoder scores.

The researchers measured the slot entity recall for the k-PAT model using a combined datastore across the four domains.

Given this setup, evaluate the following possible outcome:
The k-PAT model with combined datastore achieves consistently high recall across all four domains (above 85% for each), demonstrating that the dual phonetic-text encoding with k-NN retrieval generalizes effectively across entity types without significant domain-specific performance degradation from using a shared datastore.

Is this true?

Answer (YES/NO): NO